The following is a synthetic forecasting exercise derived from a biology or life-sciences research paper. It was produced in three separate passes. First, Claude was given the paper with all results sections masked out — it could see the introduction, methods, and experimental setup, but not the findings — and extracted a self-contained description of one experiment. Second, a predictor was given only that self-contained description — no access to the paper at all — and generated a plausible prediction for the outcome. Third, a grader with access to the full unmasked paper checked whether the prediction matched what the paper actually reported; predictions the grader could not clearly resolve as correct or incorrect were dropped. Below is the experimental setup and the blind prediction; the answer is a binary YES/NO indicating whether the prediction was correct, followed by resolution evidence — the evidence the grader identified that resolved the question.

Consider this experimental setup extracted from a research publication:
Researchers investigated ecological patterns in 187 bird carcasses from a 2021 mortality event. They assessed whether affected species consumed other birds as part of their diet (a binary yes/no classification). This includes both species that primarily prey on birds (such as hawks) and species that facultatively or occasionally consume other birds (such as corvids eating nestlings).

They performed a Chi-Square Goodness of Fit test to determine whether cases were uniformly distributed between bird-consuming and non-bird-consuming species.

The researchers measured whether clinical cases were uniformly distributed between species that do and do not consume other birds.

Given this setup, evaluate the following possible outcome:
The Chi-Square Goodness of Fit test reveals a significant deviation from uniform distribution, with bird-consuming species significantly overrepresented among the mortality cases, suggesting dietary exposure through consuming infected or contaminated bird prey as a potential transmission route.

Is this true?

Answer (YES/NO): YES